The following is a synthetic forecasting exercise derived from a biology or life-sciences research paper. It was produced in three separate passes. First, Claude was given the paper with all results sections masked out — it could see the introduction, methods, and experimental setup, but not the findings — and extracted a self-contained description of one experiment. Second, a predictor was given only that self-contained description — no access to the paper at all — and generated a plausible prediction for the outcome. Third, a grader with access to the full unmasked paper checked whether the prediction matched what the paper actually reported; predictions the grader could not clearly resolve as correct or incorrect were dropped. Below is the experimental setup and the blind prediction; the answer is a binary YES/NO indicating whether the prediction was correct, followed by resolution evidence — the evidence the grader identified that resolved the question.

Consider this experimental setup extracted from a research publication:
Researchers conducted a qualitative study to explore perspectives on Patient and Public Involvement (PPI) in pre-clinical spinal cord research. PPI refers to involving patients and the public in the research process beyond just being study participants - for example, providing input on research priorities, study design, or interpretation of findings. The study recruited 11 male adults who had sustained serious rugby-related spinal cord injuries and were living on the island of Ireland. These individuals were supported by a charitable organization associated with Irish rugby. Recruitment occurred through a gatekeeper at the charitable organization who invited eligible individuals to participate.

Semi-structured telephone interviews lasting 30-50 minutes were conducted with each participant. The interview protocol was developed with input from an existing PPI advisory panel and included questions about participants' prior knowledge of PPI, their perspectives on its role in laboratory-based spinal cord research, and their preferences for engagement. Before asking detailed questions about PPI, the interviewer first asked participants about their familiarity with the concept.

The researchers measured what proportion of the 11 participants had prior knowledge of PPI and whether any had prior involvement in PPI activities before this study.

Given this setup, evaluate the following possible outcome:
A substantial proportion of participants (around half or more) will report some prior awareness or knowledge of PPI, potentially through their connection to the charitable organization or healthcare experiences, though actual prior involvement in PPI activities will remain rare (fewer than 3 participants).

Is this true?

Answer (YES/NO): NO